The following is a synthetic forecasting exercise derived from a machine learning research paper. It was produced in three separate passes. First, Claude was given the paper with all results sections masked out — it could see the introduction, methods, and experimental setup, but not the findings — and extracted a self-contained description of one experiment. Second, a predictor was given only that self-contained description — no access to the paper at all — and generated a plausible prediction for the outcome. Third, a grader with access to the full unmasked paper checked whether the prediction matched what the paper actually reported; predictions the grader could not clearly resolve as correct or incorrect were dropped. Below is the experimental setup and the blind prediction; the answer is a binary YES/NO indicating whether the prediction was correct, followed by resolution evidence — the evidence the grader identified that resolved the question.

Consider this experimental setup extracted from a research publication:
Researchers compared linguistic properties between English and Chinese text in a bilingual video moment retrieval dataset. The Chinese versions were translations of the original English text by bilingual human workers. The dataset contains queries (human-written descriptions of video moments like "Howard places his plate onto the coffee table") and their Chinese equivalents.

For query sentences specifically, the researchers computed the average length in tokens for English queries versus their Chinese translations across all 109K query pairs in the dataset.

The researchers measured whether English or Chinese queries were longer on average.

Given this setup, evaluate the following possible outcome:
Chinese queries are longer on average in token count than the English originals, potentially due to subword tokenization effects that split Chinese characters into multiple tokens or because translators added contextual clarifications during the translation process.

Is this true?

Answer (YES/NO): NO